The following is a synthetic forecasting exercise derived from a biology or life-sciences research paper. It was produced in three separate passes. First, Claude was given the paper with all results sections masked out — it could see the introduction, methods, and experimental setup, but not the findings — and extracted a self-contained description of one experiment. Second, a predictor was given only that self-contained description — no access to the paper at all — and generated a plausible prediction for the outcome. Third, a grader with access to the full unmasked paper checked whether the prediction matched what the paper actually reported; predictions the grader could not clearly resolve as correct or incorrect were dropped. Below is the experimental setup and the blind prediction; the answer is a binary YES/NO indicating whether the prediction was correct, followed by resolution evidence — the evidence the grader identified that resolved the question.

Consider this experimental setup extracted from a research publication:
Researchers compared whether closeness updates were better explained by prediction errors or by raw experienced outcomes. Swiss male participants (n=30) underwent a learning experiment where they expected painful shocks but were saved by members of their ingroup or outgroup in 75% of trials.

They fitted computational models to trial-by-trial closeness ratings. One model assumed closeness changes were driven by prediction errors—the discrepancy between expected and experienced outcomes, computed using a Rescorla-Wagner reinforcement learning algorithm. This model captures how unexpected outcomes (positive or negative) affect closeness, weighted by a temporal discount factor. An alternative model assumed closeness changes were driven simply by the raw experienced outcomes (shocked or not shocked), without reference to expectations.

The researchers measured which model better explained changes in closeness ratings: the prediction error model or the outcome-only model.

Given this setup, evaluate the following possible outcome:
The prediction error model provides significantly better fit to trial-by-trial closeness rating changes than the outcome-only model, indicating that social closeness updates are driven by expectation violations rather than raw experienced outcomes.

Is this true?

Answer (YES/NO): YES